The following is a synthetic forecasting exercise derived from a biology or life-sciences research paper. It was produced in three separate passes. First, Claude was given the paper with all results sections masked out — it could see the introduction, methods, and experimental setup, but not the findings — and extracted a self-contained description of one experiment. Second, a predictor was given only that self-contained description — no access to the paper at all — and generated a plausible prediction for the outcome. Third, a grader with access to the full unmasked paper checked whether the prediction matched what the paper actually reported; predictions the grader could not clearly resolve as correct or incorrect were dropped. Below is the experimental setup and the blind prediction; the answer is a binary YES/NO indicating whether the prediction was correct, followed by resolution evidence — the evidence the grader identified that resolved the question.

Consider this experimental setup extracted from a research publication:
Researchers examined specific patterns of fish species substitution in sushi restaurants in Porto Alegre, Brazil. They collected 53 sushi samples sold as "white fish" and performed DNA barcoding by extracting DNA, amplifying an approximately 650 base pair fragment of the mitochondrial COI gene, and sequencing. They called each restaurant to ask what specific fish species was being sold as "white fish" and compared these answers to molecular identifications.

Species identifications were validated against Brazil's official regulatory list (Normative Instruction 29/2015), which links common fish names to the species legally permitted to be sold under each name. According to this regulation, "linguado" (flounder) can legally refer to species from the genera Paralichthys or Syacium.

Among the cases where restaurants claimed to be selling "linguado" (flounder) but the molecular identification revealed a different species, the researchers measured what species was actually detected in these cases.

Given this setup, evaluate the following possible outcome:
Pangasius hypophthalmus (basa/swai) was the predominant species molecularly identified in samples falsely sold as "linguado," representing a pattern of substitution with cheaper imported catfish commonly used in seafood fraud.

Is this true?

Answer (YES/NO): YES